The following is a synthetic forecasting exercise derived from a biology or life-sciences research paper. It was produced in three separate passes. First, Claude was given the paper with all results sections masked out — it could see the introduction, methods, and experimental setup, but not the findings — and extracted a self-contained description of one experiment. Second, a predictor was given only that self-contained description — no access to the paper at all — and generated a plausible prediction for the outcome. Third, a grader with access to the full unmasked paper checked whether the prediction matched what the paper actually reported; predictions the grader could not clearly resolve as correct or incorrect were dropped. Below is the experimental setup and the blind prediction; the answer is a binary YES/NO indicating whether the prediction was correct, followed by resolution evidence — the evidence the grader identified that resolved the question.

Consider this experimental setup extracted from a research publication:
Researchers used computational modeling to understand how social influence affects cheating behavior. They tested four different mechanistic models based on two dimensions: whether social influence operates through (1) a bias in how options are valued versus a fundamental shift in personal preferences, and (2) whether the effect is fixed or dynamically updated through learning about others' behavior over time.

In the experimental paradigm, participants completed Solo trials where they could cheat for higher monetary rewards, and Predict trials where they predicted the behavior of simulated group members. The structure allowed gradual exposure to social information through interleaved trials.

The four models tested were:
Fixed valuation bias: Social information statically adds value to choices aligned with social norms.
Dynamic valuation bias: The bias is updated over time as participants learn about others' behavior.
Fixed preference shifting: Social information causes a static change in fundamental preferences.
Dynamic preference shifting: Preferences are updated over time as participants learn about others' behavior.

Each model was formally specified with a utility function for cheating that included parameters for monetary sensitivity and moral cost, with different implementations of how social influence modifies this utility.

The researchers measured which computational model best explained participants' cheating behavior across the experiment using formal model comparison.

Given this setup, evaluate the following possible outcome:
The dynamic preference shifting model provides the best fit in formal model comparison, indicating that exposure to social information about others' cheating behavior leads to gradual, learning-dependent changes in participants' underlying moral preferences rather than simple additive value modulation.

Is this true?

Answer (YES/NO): NO